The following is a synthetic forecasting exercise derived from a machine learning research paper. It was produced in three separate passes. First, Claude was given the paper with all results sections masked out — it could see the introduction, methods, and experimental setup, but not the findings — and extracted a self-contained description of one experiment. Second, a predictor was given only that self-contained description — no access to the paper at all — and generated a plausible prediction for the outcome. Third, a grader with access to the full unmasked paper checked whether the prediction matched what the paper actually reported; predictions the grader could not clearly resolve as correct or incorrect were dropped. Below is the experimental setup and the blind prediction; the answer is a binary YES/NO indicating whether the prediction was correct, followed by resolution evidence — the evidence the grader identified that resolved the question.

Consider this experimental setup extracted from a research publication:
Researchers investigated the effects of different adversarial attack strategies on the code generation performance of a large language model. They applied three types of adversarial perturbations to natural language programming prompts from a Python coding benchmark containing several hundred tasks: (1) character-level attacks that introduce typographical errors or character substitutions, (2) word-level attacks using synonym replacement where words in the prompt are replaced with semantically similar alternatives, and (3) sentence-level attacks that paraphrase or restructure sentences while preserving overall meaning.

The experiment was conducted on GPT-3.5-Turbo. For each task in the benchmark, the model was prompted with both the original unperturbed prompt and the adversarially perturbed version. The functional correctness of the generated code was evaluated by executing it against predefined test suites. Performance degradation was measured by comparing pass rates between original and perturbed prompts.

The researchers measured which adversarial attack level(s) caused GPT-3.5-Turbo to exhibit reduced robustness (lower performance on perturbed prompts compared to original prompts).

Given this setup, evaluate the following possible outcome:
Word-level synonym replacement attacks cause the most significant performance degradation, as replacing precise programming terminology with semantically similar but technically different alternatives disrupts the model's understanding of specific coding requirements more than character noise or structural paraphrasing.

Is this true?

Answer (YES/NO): YES